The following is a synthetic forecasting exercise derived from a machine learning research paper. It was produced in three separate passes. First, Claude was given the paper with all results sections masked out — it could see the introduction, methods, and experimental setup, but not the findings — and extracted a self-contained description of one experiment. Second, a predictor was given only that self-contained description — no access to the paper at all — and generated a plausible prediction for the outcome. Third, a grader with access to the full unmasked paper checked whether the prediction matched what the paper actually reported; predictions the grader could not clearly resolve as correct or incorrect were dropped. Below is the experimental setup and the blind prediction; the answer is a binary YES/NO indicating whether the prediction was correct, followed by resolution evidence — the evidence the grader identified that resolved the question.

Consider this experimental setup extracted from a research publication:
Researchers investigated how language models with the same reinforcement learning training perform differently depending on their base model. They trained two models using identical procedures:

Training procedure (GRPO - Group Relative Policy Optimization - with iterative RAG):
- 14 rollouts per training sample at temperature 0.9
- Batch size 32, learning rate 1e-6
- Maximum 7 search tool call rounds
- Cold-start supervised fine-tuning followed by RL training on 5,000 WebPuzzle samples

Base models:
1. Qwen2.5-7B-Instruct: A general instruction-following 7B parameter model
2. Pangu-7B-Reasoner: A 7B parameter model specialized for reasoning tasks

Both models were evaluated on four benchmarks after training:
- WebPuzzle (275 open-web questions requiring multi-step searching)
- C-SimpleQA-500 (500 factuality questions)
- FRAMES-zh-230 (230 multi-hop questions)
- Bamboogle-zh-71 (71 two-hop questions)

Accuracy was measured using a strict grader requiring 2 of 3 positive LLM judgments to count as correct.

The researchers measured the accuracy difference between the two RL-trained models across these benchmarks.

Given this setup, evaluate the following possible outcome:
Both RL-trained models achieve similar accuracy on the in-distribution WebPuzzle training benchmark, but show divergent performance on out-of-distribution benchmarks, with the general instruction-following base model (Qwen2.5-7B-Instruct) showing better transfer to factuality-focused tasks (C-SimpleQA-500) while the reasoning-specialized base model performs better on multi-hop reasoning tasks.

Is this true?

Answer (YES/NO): NO